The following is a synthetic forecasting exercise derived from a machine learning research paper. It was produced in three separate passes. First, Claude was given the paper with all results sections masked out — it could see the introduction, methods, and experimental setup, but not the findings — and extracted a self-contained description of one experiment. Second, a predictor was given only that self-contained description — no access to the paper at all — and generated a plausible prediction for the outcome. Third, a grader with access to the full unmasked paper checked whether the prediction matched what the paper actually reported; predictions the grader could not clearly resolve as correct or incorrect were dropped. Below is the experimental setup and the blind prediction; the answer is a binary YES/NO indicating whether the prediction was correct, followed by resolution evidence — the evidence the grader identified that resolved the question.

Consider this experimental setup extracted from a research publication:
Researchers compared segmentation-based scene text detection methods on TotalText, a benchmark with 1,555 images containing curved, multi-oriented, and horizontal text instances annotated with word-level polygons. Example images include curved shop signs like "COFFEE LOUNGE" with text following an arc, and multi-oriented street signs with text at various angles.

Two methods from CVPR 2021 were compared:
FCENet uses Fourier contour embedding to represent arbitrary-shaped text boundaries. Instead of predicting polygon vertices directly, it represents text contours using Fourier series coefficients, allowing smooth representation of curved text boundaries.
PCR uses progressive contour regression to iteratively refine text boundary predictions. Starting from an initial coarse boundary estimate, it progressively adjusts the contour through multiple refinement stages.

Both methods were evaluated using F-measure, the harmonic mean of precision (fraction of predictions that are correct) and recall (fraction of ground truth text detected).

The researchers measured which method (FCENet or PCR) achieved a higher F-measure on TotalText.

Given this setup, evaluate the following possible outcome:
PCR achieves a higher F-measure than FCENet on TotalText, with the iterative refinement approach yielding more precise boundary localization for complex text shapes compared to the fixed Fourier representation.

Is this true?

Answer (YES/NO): YES